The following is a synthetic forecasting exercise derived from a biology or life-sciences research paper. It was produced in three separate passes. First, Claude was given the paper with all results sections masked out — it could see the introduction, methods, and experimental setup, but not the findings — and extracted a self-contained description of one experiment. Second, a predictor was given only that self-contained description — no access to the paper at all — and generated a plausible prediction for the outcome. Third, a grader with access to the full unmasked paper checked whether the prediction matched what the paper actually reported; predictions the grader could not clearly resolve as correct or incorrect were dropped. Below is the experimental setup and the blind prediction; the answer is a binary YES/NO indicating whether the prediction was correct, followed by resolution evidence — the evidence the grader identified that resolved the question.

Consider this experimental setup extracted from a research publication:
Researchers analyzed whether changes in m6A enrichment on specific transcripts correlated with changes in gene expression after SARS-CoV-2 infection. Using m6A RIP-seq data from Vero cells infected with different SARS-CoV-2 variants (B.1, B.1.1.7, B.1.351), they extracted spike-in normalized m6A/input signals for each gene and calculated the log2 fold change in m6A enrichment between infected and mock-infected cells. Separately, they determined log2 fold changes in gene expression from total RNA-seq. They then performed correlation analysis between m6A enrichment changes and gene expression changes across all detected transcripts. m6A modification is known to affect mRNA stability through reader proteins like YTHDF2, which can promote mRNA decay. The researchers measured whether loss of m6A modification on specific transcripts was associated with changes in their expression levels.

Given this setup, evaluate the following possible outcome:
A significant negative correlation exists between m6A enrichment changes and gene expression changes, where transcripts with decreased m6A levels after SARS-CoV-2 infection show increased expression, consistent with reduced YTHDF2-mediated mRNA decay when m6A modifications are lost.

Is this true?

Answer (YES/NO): NO